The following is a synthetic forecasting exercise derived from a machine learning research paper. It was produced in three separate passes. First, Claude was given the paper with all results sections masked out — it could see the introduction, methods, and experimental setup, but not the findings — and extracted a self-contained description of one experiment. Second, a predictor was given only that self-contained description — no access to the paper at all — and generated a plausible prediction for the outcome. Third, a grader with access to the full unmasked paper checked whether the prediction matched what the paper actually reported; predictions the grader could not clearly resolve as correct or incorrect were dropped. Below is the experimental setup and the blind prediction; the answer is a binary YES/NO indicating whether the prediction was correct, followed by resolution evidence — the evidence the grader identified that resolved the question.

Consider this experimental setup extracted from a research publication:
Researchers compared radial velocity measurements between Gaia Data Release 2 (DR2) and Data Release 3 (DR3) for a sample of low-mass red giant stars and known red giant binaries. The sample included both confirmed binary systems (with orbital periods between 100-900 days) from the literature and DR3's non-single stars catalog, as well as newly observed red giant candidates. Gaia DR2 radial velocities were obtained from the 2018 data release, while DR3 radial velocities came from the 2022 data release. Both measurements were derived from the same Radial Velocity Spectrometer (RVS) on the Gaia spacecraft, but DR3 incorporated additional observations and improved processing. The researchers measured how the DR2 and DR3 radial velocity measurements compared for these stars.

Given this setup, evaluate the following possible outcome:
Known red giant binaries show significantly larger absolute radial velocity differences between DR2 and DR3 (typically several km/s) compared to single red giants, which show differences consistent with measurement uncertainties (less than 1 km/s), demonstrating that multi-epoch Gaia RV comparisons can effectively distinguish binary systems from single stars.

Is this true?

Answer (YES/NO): NO